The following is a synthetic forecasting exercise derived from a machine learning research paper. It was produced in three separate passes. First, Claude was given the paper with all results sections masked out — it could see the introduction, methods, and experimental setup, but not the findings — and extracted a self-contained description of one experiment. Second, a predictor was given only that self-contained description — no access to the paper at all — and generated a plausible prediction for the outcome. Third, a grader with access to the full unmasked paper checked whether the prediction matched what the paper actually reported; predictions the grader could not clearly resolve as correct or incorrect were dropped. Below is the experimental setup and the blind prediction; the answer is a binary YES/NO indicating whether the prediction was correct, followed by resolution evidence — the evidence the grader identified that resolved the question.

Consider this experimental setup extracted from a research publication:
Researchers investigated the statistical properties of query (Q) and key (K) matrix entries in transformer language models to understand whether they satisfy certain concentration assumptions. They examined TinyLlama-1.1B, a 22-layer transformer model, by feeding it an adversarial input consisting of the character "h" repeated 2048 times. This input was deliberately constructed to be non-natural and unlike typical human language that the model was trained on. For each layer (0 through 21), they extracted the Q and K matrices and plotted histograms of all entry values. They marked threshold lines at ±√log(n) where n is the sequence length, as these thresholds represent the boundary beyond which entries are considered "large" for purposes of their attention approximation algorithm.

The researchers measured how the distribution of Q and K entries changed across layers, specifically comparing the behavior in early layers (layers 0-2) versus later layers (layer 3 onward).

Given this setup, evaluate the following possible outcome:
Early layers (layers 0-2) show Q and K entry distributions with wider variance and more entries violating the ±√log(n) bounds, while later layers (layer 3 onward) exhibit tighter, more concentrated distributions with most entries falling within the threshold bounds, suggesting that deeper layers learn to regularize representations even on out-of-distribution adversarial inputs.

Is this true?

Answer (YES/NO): YES